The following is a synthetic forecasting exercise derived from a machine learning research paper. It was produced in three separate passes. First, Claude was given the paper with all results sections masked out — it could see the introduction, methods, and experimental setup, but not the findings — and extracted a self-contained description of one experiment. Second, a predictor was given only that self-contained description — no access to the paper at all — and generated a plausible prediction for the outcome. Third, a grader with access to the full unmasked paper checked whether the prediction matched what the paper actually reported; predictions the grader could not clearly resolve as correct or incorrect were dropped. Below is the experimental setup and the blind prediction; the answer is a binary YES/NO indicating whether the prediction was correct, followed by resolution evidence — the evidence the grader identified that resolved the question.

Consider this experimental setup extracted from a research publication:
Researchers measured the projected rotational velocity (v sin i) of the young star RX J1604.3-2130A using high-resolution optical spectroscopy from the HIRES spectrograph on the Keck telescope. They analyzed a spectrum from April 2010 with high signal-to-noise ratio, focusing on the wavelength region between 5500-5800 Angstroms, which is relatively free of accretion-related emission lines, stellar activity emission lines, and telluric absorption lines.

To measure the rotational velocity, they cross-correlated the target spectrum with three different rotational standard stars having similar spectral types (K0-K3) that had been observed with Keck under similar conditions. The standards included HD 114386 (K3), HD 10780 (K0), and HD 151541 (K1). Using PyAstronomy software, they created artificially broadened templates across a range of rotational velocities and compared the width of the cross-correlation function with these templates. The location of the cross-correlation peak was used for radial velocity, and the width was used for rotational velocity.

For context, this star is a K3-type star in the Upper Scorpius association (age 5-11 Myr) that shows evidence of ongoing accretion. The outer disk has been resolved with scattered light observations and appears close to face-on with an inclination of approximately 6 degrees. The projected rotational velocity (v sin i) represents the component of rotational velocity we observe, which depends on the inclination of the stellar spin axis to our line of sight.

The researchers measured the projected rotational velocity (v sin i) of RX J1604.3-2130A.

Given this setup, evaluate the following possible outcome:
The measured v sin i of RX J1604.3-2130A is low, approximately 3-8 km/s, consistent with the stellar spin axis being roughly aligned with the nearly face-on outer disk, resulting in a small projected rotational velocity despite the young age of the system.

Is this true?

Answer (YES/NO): NO